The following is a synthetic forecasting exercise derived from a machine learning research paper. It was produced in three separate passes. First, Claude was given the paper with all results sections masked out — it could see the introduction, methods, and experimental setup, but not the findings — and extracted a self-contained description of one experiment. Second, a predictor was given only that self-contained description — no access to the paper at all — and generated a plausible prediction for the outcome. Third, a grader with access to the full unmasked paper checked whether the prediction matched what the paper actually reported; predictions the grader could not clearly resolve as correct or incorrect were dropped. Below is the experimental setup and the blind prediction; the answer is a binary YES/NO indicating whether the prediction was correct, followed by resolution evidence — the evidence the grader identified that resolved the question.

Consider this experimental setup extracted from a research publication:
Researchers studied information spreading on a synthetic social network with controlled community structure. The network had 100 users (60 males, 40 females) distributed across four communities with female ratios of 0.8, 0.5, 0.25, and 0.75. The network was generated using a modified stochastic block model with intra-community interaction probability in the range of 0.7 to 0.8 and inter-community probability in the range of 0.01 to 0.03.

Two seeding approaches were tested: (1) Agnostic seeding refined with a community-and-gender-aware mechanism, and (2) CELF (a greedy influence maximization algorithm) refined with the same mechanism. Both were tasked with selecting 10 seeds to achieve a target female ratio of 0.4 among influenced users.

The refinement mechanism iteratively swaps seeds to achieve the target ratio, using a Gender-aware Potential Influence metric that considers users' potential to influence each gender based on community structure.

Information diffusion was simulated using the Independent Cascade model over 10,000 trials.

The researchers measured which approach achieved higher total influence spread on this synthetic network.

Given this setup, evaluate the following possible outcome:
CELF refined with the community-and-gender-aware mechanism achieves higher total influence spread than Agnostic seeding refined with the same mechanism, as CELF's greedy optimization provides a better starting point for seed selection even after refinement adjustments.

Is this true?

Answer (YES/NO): NO